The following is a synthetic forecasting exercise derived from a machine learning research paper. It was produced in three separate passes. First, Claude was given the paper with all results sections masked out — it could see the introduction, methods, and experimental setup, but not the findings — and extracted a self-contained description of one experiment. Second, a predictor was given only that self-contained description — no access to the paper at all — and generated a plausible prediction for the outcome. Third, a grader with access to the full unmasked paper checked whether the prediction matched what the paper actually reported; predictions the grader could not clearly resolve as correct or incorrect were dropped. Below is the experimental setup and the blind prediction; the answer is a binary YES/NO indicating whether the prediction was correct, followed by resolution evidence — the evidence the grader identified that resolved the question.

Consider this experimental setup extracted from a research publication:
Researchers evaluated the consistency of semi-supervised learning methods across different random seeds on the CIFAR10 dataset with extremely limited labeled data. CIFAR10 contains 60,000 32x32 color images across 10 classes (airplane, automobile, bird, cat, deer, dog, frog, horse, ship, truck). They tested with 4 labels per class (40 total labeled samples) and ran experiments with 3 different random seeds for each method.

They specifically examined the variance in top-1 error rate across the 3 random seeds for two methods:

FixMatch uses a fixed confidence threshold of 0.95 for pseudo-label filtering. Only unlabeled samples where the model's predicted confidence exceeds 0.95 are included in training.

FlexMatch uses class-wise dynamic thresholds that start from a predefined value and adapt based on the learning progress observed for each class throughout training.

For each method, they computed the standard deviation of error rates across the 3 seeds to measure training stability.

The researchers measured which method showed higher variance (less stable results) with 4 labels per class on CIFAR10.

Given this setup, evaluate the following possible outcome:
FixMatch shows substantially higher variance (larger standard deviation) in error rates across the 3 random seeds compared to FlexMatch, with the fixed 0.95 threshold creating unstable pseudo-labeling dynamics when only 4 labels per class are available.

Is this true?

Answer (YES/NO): YES